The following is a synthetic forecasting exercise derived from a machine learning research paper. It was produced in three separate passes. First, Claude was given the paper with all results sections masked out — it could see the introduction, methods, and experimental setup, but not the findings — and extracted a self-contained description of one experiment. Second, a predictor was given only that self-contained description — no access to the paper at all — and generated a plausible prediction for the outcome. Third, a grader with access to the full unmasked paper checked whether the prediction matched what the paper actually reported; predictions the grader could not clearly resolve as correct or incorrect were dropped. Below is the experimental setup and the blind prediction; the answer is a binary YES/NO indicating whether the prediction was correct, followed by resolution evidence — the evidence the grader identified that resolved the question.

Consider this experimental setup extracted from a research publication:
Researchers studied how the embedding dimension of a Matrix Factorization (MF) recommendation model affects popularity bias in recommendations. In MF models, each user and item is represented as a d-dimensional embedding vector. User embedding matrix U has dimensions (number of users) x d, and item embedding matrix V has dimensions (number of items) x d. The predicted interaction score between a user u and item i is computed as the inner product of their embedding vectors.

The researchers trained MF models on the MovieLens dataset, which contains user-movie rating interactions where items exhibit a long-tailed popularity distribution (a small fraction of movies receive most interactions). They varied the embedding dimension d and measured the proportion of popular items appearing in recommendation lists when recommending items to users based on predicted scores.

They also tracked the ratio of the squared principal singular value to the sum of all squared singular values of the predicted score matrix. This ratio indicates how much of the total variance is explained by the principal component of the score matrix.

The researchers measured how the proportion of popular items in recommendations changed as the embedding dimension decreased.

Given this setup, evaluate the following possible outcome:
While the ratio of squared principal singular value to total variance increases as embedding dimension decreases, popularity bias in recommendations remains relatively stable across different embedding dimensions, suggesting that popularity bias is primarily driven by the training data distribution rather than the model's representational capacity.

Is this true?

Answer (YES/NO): NO